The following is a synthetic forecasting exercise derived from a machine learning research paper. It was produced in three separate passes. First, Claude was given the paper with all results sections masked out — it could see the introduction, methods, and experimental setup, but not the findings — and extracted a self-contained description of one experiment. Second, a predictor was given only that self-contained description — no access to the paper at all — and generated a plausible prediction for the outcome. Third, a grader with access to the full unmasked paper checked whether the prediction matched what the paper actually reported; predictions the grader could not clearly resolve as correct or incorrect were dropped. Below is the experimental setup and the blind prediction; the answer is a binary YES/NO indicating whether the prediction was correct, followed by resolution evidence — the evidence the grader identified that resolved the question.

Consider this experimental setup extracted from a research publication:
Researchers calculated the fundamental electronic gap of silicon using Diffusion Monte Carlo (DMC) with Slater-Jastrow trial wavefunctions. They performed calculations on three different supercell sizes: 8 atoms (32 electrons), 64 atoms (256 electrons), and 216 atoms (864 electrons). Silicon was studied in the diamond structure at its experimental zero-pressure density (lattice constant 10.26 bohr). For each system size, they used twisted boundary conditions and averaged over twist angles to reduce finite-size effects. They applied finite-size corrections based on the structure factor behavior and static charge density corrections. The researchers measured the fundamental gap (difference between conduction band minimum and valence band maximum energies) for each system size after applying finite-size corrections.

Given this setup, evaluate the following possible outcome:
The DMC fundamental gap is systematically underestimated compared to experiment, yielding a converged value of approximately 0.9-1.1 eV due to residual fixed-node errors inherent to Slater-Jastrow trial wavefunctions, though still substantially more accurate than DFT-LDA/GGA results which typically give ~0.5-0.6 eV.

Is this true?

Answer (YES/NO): NO